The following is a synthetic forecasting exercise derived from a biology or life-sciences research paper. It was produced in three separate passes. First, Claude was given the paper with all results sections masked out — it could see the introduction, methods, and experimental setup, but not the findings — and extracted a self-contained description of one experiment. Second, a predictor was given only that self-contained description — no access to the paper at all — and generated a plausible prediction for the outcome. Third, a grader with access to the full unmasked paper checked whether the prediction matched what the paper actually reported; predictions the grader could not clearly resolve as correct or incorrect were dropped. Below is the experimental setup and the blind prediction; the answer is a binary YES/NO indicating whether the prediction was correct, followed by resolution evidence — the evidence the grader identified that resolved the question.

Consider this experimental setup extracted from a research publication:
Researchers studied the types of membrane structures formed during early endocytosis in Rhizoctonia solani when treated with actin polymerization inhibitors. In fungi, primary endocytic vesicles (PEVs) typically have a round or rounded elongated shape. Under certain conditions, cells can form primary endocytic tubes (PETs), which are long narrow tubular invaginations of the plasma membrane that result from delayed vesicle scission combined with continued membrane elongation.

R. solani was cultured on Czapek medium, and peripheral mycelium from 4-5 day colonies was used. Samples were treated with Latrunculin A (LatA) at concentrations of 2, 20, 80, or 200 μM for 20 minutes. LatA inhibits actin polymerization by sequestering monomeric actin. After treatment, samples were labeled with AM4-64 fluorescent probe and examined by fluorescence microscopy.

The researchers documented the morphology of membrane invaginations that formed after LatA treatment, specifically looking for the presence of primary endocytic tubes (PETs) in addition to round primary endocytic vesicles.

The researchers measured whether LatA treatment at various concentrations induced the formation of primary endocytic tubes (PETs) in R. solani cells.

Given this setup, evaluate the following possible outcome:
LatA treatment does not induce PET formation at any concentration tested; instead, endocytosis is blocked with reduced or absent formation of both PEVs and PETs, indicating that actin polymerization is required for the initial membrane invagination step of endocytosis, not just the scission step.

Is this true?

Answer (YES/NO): NO